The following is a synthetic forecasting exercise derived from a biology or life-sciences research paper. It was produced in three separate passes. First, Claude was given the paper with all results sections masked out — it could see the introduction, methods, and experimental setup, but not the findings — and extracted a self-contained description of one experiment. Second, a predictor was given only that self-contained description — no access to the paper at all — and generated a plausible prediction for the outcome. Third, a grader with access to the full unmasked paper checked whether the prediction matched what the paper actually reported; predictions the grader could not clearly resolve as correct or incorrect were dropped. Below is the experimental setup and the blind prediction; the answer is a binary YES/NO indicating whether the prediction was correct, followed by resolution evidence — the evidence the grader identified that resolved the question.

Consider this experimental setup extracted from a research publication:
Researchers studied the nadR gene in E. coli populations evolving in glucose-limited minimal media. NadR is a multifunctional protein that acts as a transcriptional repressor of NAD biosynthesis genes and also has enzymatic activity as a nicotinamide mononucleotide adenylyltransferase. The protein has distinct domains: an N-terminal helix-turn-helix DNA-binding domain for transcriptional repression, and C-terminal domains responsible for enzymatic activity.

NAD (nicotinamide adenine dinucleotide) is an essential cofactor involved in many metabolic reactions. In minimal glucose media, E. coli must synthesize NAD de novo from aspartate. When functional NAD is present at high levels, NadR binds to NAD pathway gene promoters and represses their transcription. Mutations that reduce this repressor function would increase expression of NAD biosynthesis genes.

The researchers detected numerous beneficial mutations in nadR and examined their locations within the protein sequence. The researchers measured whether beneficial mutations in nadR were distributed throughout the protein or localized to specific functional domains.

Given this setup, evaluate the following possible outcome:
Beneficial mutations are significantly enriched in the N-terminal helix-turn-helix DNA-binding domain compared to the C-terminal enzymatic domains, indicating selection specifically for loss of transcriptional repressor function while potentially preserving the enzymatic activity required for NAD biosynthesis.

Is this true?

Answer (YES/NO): NO